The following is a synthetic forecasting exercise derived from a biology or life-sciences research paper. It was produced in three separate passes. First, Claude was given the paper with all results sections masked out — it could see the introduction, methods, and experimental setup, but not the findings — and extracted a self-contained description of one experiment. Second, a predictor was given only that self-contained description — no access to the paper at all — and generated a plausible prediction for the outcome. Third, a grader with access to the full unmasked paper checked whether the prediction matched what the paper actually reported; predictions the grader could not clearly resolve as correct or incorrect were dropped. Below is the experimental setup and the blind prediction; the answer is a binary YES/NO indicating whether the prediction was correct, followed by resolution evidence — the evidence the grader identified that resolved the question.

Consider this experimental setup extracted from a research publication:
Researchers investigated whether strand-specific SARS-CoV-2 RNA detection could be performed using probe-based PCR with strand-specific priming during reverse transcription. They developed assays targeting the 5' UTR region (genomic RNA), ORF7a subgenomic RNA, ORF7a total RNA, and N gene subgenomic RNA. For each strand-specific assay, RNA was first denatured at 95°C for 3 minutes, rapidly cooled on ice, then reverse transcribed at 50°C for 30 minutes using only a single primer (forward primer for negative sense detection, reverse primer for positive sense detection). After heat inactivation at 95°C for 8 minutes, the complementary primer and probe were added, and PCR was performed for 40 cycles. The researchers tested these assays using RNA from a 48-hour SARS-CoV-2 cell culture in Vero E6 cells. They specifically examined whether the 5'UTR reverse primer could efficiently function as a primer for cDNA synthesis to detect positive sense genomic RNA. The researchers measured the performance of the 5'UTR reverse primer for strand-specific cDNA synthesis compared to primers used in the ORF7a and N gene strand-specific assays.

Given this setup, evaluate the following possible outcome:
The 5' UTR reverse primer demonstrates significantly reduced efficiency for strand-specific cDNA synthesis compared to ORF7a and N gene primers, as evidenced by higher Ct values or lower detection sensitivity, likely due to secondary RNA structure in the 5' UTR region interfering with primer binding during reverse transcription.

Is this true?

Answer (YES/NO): YES